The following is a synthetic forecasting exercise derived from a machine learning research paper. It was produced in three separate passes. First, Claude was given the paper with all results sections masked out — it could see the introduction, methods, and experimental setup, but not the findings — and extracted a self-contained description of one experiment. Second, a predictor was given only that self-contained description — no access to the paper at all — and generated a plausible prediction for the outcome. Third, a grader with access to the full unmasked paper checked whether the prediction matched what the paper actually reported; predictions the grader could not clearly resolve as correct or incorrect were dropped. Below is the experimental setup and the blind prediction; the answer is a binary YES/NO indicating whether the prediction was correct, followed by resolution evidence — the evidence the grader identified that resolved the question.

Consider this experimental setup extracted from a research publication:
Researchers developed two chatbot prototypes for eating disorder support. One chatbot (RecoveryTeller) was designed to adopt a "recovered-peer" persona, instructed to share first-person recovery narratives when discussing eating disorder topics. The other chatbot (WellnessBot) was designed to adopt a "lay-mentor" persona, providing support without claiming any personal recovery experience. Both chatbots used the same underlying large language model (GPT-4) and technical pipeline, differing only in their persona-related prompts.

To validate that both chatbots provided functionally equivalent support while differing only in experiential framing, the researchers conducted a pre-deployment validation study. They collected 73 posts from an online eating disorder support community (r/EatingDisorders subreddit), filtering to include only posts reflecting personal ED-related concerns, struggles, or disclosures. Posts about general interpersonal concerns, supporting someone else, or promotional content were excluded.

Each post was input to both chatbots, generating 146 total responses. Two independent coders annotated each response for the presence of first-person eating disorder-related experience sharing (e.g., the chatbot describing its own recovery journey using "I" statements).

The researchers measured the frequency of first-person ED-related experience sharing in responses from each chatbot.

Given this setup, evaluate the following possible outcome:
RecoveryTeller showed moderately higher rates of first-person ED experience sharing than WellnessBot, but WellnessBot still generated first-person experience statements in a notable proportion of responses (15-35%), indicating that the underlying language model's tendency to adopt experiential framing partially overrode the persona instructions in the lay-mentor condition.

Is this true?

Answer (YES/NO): NO